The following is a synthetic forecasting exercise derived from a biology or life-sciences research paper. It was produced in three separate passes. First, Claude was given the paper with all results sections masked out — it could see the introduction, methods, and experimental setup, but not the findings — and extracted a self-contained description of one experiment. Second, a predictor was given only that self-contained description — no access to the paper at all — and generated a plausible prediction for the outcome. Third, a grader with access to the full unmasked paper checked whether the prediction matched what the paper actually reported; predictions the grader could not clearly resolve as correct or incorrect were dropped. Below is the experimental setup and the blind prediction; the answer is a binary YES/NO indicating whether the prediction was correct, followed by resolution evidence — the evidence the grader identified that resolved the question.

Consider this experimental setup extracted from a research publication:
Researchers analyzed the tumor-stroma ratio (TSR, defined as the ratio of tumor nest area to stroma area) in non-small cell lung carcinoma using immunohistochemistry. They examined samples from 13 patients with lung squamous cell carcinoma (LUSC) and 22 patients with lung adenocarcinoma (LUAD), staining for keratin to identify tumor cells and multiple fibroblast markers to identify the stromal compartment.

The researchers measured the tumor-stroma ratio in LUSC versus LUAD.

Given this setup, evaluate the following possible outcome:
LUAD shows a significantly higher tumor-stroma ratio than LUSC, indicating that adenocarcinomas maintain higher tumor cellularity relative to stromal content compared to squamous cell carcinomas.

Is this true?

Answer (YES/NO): NO